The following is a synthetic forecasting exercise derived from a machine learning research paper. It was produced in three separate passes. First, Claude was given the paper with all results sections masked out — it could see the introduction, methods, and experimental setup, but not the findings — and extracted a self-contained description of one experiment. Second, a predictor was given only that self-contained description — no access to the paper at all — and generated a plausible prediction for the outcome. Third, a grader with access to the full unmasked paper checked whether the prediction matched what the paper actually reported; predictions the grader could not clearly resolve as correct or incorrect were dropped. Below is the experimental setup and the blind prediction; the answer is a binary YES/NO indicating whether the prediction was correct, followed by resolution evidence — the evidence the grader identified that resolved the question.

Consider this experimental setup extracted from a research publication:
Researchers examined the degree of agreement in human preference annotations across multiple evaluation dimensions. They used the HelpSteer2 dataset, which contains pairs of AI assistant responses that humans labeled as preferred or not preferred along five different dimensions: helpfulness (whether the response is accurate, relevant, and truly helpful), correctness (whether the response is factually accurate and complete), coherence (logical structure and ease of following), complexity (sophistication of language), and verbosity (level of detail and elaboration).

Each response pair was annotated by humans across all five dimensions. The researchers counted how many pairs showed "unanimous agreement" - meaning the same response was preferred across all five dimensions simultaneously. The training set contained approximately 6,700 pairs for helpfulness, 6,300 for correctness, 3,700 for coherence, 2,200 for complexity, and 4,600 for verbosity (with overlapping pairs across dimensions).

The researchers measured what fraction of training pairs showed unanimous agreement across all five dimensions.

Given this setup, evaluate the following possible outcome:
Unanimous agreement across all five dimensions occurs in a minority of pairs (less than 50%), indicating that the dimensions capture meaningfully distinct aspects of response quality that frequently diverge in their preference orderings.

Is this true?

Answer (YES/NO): YES